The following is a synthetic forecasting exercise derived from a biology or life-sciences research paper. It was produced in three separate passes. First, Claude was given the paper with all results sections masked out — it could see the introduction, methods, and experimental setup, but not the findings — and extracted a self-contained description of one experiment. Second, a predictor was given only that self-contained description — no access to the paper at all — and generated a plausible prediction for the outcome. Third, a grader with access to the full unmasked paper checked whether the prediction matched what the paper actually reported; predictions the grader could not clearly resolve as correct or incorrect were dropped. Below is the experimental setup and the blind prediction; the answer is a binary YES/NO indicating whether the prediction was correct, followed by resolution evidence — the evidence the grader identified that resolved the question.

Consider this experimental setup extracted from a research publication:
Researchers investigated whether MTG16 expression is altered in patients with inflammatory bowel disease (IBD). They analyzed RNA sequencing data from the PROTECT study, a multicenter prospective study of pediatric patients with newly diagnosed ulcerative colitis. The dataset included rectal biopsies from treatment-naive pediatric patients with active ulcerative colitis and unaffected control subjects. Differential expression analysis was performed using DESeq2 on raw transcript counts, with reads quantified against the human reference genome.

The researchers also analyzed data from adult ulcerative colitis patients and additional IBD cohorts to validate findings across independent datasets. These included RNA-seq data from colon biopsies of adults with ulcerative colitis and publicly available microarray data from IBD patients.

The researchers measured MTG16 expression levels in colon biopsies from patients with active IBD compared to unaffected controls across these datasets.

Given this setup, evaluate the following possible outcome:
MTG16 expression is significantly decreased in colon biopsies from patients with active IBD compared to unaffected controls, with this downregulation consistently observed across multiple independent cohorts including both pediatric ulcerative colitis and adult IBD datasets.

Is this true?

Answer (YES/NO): NO